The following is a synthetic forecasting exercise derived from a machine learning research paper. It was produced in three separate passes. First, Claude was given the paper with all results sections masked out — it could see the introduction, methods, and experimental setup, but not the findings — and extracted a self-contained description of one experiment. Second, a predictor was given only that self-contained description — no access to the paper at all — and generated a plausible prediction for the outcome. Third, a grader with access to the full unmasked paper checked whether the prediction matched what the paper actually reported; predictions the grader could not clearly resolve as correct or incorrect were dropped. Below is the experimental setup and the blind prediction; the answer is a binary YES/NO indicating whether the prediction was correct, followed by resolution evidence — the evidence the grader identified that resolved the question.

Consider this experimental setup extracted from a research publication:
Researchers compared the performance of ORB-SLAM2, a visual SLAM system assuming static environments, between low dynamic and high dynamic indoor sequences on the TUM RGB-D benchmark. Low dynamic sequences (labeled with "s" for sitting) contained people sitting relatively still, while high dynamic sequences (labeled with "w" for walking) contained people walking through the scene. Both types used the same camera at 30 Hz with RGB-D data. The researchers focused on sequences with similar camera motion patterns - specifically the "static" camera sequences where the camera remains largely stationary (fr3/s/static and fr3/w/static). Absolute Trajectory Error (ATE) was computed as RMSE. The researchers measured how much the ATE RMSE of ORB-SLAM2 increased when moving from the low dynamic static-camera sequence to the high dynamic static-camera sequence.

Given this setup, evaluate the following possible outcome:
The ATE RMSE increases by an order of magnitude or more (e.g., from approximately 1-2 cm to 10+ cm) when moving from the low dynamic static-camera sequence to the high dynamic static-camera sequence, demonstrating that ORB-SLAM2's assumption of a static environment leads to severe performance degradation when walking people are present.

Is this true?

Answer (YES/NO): YES